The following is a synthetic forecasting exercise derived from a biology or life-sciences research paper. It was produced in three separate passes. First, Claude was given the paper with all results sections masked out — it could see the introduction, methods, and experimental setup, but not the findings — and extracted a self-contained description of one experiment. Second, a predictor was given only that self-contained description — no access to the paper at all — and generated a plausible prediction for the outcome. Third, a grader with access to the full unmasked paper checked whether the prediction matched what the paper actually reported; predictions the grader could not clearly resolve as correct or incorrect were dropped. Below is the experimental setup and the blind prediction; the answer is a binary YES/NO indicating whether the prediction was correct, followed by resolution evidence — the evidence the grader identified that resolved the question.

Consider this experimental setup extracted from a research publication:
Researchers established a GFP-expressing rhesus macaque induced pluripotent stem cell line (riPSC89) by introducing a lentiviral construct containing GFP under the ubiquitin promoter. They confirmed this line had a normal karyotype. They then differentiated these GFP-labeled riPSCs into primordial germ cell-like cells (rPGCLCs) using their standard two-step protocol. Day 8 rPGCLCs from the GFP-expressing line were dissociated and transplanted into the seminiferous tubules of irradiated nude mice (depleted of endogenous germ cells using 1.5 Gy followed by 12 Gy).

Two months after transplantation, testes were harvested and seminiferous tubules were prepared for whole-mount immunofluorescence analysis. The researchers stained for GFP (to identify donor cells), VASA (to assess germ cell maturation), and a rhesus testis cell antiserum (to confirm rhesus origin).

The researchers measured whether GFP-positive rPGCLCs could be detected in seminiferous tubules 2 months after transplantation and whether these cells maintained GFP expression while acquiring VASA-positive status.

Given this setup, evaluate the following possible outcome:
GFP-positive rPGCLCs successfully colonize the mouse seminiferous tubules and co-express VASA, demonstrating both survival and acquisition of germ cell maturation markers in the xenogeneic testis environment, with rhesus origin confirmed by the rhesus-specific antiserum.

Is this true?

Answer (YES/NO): YES